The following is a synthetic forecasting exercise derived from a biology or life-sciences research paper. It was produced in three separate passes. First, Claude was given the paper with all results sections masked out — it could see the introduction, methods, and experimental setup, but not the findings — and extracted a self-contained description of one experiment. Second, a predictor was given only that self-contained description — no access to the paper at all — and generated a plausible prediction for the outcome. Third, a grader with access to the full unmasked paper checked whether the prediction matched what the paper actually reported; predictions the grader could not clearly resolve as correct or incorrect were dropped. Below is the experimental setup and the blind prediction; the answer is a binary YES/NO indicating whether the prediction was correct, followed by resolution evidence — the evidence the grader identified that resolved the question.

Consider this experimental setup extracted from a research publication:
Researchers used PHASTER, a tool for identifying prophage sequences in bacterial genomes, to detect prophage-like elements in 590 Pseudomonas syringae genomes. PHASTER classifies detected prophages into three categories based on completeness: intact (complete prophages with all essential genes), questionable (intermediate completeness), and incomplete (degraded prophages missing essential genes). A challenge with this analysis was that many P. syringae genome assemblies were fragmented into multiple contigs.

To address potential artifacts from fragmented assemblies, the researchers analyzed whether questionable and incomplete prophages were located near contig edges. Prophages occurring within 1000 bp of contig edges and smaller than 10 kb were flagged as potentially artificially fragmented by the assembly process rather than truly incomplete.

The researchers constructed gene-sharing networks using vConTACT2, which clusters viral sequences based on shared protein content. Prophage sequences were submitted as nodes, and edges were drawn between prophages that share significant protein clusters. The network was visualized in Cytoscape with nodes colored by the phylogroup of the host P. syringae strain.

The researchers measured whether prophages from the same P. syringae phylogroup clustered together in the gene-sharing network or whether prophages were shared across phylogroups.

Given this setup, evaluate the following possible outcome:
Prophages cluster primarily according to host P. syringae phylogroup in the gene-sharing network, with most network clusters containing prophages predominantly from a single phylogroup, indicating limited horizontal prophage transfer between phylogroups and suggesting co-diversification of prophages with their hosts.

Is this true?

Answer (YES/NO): NO